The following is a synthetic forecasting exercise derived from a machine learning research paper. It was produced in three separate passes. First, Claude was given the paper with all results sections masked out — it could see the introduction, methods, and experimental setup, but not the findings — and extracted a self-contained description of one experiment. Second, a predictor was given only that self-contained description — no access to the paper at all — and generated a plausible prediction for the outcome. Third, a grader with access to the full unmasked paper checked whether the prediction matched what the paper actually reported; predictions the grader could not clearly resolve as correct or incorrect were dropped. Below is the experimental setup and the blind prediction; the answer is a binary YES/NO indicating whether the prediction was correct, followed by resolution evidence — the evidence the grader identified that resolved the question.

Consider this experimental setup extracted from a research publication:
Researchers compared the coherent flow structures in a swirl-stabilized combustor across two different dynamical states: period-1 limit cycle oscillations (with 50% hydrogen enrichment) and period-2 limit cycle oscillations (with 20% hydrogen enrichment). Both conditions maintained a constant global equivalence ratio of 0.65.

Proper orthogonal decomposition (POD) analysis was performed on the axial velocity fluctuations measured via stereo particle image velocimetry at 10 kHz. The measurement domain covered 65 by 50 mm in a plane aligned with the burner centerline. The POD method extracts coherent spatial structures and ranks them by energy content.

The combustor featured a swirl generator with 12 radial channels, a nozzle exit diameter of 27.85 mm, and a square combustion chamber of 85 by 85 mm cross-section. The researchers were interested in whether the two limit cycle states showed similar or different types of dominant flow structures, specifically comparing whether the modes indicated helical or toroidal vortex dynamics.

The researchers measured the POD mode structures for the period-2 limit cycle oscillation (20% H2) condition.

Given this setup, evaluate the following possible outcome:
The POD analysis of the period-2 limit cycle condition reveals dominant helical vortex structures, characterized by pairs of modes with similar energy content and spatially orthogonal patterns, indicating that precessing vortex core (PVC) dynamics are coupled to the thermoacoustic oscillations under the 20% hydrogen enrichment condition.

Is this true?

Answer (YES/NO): NO